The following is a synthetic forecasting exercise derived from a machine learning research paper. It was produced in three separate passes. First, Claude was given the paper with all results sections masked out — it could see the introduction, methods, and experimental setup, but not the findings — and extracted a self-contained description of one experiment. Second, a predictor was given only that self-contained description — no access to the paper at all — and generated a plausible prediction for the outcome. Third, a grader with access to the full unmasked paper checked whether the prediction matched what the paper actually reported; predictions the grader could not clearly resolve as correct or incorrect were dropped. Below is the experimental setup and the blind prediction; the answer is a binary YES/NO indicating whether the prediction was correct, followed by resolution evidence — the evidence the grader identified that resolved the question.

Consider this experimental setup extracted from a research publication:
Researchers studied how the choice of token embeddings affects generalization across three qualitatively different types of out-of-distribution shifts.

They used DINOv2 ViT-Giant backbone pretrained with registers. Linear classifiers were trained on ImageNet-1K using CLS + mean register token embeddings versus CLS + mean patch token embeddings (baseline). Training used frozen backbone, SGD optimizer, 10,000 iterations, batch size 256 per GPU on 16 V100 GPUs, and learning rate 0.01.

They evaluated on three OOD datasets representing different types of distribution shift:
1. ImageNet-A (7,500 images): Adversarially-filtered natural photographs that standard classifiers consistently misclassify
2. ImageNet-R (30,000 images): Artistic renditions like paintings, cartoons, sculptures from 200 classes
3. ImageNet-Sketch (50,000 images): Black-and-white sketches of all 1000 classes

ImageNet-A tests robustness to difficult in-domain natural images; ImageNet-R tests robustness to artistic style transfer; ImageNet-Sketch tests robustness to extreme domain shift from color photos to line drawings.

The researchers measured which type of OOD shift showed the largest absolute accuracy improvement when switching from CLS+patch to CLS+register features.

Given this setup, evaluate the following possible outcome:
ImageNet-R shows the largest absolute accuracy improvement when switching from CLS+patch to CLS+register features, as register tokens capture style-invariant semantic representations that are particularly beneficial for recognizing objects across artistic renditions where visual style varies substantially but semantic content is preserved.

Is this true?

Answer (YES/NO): NO